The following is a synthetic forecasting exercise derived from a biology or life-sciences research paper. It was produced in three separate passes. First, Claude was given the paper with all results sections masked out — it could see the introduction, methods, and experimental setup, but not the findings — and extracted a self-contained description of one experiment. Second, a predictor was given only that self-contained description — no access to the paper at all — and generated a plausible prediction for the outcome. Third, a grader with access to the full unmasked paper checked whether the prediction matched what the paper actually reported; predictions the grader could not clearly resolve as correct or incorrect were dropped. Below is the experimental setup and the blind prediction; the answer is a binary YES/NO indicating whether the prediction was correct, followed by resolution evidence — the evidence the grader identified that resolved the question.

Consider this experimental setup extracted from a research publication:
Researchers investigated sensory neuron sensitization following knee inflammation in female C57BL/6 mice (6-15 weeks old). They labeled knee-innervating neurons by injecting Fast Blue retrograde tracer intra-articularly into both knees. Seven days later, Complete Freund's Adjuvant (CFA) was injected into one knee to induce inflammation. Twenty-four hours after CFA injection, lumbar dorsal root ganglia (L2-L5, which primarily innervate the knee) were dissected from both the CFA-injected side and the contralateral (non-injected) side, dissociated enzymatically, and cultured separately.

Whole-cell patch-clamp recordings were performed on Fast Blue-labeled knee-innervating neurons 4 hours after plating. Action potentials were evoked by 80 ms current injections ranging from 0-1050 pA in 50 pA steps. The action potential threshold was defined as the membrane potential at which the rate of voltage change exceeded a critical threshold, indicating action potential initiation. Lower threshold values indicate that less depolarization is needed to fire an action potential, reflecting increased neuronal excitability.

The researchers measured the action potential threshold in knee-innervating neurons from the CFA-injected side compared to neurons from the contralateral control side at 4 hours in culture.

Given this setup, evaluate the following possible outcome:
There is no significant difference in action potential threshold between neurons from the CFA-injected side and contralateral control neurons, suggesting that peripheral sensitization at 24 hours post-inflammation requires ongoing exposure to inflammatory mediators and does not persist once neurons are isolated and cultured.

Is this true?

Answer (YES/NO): NO